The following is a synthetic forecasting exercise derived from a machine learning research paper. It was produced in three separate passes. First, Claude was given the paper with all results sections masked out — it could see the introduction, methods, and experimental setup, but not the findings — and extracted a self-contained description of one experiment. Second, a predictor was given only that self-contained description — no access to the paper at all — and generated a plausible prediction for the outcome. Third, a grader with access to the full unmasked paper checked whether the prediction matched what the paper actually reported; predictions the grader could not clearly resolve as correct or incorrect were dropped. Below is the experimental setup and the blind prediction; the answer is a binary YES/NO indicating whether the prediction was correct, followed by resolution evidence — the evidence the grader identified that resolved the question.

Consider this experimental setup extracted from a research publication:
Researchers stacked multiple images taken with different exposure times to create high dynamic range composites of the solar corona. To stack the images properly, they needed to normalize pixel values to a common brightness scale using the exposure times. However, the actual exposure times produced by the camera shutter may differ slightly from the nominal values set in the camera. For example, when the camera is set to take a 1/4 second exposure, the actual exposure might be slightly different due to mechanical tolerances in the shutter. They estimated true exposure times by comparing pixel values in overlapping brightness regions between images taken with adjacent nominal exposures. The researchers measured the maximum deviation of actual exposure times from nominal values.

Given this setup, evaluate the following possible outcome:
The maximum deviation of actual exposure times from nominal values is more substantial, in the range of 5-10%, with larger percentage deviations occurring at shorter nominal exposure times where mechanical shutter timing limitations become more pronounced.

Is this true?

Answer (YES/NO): NO